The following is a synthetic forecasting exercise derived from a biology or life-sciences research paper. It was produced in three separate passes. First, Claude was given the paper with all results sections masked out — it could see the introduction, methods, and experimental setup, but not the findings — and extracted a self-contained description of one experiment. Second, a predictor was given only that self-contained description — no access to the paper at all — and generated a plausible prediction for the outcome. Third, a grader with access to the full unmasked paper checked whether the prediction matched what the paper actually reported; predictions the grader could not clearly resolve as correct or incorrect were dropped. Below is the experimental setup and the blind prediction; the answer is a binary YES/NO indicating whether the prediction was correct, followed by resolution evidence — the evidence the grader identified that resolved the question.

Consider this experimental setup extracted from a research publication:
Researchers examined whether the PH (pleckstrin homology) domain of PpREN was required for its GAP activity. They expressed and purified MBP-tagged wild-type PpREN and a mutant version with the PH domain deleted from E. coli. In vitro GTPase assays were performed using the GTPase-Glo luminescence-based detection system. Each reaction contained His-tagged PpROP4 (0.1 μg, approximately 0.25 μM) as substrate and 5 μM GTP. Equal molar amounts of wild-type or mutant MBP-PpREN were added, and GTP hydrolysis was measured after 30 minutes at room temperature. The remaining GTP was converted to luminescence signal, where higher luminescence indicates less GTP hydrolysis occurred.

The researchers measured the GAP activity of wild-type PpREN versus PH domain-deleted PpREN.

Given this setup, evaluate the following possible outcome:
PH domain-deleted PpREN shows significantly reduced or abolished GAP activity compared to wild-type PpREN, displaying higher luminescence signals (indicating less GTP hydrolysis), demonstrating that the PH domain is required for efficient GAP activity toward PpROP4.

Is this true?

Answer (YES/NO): NO